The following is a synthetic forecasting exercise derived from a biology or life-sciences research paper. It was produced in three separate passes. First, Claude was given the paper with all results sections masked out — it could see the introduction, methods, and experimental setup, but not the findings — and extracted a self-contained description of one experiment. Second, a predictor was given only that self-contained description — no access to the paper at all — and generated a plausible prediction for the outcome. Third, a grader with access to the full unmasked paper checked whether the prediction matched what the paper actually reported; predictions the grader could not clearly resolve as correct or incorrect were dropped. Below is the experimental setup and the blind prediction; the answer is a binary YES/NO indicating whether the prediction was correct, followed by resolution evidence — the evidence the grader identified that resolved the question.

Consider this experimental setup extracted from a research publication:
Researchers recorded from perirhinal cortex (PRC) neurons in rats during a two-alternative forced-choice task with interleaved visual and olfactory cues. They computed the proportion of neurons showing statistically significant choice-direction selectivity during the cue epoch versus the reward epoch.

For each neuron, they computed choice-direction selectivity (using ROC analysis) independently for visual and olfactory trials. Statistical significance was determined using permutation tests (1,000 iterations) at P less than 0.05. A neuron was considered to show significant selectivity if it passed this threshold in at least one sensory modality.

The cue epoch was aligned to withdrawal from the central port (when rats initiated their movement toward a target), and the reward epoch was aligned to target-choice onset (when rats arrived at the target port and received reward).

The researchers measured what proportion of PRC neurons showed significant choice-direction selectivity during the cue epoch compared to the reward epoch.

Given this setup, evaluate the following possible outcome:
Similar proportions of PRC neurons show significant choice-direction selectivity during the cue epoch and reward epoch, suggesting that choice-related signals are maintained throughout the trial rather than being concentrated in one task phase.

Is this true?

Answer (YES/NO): NO